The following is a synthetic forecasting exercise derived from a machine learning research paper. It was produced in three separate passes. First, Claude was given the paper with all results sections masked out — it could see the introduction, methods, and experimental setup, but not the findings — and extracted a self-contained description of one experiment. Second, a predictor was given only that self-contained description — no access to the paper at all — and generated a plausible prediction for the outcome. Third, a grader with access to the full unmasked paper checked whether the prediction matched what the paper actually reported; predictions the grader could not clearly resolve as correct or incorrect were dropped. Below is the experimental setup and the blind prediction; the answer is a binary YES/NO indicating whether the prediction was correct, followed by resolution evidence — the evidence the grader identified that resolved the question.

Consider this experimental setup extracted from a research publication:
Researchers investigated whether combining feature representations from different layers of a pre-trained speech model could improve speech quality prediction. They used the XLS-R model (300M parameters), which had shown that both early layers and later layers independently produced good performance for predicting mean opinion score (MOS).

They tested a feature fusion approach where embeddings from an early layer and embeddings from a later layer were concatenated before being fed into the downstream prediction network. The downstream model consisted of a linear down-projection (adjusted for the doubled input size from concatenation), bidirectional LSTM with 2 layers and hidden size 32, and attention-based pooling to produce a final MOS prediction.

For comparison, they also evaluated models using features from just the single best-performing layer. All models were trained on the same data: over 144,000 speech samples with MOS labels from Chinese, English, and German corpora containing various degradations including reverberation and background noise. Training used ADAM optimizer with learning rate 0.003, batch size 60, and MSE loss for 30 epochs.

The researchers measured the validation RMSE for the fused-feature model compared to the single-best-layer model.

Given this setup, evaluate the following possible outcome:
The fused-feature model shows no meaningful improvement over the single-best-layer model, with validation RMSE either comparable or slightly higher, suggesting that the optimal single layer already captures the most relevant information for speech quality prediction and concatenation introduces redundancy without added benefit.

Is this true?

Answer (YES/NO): YES